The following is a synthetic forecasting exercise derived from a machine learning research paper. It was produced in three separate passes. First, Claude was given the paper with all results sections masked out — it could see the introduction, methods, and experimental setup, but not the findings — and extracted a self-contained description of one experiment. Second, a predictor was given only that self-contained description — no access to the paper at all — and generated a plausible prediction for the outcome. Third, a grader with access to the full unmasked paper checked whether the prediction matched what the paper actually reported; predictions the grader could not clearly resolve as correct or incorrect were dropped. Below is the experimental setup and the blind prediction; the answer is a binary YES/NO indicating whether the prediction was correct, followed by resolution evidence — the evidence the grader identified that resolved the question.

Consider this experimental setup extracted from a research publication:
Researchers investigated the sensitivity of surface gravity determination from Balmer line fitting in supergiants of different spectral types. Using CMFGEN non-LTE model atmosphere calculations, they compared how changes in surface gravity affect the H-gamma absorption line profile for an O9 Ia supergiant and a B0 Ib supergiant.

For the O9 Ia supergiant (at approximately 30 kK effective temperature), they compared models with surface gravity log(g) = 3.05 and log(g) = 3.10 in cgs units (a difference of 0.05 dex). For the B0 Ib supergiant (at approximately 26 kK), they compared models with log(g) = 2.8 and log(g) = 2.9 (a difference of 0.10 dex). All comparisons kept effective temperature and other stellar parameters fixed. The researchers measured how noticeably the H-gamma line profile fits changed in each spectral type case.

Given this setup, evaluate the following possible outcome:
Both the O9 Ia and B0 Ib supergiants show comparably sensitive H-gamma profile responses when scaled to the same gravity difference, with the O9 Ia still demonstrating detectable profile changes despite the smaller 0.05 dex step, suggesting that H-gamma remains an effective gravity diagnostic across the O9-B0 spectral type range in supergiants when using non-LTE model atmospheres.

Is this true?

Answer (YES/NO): NO